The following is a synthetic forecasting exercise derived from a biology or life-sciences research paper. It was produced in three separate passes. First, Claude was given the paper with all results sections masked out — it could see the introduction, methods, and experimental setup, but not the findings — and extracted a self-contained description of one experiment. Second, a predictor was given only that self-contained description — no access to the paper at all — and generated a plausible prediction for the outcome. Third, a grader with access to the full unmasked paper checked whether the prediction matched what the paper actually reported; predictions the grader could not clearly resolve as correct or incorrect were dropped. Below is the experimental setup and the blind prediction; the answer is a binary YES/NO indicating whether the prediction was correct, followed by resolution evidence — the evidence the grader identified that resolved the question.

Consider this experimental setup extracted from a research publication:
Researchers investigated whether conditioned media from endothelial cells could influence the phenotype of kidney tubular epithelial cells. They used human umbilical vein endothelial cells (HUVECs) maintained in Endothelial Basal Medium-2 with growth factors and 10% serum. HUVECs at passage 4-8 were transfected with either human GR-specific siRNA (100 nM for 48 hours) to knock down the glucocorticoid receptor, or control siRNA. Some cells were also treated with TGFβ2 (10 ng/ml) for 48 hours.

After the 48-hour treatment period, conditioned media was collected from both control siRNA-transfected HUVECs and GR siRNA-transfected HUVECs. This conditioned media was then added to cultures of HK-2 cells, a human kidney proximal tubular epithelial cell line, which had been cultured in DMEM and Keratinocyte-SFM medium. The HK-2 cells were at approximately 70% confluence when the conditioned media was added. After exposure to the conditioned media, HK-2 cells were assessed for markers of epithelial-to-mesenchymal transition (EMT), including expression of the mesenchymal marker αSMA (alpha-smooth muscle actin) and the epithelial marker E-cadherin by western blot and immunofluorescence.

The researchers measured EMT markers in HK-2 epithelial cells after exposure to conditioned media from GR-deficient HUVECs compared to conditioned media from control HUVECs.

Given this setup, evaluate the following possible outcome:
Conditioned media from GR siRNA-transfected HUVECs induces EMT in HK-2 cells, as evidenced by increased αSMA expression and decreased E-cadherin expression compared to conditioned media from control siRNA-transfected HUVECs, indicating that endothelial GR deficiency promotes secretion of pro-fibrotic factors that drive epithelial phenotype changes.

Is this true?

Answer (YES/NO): YES